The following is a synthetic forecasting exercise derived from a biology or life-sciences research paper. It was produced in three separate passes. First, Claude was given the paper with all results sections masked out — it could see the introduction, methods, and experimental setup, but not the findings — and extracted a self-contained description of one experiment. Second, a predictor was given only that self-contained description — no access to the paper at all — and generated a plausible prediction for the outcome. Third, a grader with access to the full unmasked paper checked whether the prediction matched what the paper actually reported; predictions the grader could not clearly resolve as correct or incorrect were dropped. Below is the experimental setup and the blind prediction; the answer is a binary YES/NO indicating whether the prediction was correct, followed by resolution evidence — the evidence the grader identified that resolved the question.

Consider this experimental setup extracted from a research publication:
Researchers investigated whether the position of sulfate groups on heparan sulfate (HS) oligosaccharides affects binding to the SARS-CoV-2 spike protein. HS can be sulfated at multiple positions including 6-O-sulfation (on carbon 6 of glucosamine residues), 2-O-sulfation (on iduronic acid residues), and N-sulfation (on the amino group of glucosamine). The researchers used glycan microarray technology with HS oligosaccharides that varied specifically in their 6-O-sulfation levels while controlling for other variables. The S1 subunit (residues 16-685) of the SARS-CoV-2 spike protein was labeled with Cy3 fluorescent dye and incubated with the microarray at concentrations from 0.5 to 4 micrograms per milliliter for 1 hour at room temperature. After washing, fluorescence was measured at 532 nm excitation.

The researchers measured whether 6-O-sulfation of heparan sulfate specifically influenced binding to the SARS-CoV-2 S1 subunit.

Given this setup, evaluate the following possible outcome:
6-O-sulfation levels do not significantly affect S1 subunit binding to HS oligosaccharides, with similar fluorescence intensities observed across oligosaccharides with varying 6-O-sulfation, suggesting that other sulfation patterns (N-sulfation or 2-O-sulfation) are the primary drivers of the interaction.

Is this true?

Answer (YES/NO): NO